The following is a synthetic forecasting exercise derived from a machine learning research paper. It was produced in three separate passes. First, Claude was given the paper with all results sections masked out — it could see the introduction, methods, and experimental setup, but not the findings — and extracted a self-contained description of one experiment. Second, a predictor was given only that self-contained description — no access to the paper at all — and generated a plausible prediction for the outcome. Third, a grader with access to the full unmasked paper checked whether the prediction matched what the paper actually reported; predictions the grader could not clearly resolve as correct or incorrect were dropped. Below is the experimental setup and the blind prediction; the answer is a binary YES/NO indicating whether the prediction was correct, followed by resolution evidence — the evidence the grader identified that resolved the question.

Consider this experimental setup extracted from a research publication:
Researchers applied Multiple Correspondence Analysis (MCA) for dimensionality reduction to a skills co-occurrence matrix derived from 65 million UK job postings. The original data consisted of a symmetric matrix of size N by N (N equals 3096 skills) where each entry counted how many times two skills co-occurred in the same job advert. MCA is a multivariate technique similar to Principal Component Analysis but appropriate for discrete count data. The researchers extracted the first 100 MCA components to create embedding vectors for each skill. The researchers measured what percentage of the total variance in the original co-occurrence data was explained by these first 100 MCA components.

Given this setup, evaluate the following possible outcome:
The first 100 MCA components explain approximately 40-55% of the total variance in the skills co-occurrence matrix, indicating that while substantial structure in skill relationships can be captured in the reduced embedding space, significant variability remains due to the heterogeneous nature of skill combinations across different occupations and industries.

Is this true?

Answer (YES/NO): NO